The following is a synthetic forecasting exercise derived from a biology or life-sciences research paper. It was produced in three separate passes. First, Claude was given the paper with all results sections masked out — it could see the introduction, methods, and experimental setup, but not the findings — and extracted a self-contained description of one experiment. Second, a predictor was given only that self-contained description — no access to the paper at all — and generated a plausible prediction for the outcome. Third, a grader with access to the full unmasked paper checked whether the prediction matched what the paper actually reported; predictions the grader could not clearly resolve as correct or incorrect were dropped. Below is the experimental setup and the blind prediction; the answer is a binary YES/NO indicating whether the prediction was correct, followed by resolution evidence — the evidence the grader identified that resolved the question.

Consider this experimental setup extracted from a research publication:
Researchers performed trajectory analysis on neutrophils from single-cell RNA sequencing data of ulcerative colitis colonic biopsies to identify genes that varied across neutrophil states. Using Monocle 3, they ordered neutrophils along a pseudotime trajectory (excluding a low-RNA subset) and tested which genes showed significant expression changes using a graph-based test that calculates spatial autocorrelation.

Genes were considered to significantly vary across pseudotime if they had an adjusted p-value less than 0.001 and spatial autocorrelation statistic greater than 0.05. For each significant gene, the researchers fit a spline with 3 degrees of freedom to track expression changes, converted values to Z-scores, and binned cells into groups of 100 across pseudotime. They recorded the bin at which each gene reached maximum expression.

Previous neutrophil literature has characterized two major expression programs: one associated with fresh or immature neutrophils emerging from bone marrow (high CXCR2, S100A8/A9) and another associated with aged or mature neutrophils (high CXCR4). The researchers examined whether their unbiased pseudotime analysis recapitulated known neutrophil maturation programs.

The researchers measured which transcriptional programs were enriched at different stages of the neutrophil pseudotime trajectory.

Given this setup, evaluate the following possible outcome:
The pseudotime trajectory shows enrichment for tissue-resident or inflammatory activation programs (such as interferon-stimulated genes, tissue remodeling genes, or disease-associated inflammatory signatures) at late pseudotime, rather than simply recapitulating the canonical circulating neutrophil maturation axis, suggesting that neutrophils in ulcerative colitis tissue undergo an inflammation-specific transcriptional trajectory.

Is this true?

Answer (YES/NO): NO